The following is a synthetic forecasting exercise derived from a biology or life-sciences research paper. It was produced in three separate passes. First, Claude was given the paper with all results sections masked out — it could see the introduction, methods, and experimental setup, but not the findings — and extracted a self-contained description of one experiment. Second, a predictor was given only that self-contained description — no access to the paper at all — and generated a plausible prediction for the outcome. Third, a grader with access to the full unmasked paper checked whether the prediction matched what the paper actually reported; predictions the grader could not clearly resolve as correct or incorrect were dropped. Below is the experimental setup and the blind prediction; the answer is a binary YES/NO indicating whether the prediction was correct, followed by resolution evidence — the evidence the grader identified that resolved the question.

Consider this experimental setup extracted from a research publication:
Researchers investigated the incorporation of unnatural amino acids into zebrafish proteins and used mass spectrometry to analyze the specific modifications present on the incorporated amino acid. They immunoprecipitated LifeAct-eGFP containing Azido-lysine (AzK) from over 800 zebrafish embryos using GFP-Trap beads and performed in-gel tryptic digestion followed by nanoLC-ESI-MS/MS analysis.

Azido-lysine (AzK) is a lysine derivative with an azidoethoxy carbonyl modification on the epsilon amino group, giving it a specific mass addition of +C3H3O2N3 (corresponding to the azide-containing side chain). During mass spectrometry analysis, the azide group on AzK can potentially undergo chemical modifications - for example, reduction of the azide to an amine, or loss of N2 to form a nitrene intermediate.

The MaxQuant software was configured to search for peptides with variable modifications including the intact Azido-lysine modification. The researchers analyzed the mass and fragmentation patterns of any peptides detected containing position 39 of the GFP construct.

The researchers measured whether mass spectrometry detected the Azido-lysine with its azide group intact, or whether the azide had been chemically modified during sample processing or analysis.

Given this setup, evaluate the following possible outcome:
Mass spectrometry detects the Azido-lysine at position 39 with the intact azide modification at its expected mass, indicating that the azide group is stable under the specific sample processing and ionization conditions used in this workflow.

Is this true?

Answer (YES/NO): YES